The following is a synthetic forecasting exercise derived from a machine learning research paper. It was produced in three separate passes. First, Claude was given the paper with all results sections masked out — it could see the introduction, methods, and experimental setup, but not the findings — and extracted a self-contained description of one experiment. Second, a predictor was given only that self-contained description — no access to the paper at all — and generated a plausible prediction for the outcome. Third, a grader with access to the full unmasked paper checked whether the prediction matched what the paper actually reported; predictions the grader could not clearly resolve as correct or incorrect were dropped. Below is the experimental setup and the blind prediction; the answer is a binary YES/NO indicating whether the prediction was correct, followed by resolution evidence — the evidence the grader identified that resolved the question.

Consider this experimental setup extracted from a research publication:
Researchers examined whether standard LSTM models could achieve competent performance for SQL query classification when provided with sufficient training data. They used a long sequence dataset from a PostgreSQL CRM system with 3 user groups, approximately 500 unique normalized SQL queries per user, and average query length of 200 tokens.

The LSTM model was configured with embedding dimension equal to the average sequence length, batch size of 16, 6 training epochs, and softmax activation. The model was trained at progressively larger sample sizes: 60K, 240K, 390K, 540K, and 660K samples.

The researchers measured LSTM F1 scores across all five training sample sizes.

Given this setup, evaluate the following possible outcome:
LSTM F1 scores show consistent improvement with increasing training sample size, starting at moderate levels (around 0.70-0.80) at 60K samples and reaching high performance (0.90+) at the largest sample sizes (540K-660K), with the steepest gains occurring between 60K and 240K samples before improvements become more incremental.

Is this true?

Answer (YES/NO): NO